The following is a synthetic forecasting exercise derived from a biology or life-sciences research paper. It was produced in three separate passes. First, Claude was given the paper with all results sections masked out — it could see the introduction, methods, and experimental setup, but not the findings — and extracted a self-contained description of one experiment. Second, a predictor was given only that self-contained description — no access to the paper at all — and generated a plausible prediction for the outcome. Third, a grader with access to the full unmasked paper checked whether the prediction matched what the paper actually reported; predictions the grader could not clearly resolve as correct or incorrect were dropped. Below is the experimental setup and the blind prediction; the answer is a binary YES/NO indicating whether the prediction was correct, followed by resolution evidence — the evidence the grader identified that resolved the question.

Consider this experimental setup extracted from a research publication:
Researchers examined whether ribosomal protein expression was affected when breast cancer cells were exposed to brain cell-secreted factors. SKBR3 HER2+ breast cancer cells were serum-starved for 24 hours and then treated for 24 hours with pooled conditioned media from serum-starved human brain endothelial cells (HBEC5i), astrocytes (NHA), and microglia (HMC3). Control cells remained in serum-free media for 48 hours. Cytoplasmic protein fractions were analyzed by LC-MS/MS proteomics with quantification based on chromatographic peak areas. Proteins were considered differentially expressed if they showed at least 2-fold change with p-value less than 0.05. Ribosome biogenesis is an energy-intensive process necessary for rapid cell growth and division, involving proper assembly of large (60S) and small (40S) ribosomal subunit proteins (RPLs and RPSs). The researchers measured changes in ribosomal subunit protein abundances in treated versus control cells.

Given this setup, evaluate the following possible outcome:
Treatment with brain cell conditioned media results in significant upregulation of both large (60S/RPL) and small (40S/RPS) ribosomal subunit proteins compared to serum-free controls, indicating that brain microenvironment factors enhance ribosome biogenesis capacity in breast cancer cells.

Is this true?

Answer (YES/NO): NO